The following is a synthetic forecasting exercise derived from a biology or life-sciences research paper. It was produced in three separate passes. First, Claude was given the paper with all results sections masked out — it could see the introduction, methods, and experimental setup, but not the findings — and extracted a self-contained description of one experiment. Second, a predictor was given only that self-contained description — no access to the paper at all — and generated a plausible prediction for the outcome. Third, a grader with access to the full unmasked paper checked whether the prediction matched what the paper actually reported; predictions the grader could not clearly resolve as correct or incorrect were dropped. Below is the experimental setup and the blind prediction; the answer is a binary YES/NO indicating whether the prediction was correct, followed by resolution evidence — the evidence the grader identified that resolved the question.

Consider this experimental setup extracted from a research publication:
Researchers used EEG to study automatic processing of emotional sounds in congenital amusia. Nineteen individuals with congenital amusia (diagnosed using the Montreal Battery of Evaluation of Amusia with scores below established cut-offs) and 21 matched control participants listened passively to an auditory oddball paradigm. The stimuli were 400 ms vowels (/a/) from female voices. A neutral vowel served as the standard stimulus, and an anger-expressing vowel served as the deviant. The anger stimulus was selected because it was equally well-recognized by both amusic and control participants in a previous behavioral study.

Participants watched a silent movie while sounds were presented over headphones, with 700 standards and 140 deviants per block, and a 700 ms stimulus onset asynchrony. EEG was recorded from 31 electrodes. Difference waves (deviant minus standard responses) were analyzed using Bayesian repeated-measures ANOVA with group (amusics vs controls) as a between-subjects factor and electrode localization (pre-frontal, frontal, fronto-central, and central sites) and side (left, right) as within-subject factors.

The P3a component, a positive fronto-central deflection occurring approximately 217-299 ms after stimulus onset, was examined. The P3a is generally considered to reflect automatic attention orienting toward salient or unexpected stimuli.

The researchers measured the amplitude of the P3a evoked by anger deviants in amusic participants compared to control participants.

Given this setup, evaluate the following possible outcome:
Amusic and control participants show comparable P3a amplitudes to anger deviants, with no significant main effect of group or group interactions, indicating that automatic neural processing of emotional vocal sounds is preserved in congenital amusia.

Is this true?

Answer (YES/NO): NO